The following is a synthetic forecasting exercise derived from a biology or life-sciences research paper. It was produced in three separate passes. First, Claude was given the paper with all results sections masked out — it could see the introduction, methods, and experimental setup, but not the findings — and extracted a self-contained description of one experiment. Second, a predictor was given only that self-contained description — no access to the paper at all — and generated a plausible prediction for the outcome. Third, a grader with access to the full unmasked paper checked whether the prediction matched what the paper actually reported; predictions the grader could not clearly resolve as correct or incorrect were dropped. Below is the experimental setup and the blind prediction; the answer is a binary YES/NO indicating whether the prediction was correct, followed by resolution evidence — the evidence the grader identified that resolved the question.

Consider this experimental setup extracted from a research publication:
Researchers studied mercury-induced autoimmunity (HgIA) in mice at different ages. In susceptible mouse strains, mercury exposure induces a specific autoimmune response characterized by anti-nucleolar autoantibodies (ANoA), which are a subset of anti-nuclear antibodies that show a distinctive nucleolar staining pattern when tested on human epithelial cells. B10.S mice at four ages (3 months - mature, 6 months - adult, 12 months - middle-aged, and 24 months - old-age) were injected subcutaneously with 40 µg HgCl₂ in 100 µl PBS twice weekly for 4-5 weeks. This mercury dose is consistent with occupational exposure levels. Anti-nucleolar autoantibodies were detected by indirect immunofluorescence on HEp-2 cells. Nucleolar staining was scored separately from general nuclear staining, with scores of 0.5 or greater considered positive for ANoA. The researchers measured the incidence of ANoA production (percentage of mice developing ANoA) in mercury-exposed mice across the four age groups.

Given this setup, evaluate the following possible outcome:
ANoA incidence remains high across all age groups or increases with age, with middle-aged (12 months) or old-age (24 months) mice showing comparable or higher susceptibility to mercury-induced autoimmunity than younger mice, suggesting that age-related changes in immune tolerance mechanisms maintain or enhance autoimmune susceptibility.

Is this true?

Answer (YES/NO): NO